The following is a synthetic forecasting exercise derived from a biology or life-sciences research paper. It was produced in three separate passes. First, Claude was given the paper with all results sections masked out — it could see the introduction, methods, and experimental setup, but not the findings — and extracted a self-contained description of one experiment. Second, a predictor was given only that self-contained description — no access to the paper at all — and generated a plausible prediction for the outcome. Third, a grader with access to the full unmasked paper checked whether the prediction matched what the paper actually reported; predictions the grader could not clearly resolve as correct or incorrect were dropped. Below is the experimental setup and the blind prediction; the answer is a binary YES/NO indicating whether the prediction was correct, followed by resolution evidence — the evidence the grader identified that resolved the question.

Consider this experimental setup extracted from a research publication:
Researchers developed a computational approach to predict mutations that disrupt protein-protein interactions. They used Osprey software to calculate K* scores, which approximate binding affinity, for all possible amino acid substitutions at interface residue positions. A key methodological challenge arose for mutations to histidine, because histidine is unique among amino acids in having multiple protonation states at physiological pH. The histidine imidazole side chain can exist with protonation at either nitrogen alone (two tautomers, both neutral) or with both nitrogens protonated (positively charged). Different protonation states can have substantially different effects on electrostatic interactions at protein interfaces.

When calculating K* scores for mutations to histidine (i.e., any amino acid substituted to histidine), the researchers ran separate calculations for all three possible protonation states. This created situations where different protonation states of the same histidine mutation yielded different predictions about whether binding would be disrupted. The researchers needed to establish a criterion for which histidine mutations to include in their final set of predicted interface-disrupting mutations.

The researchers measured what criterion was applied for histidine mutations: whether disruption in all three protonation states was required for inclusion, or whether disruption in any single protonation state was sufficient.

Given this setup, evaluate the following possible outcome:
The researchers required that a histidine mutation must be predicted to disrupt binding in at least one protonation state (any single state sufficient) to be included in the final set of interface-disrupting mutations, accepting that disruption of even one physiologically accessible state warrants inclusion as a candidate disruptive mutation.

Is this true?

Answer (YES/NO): NO